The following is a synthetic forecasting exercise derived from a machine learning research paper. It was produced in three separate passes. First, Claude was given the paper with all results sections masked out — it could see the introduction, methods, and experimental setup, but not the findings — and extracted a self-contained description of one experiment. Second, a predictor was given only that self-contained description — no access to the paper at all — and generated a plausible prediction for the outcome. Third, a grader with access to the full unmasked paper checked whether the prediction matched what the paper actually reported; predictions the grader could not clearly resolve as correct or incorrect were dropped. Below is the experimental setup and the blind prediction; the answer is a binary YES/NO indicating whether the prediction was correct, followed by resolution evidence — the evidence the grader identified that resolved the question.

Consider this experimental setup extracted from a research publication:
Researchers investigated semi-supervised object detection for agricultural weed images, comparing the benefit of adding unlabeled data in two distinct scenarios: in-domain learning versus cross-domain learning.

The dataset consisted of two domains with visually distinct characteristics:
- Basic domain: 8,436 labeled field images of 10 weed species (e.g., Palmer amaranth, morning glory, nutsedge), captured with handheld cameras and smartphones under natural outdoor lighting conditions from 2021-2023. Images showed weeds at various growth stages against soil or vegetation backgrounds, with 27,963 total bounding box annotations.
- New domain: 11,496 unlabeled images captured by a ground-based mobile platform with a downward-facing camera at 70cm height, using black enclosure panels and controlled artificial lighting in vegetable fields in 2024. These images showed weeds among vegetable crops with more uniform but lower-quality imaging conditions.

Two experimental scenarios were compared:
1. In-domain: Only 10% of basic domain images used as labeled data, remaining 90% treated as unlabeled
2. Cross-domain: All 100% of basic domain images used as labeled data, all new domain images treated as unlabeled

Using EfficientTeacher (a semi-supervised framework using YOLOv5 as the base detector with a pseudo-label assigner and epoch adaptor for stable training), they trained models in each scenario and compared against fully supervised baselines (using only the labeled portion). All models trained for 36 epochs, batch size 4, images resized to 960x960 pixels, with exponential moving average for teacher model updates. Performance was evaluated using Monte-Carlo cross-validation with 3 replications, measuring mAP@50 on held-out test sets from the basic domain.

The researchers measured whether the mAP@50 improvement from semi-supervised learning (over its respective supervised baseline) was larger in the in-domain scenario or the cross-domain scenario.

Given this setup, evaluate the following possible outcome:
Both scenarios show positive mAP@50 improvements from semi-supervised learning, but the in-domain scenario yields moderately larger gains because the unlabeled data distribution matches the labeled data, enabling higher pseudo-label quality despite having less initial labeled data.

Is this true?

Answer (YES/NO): NO